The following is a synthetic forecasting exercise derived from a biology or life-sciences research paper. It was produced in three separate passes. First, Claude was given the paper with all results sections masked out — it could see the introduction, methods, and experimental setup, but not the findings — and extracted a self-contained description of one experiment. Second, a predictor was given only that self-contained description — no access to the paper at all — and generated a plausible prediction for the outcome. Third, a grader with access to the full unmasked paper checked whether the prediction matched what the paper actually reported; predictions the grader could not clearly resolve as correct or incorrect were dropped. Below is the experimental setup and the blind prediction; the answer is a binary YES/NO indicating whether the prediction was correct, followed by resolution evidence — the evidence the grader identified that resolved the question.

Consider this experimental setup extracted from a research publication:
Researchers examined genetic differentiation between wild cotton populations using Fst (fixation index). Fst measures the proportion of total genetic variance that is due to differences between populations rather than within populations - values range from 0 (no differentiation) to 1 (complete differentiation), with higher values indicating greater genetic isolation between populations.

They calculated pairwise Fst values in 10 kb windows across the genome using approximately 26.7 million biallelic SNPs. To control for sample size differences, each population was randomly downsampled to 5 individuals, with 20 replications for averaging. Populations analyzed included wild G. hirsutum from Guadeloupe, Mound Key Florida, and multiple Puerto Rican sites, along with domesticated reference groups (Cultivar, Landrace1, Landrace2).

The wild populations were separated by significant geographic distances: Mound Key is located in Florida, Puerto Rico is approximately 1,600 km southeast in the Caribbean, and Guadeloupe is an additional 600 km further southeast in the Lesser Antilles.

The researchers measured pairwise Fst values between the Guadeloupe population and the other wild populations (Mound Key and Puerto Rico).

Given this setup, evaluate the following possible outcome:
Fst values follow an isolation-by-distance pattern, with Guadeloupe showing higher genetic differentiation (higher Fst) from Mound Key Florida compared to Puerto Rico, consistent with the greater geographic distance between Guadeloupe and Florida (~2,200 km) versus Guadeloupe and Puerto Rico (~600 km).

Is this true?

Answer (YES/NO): YES